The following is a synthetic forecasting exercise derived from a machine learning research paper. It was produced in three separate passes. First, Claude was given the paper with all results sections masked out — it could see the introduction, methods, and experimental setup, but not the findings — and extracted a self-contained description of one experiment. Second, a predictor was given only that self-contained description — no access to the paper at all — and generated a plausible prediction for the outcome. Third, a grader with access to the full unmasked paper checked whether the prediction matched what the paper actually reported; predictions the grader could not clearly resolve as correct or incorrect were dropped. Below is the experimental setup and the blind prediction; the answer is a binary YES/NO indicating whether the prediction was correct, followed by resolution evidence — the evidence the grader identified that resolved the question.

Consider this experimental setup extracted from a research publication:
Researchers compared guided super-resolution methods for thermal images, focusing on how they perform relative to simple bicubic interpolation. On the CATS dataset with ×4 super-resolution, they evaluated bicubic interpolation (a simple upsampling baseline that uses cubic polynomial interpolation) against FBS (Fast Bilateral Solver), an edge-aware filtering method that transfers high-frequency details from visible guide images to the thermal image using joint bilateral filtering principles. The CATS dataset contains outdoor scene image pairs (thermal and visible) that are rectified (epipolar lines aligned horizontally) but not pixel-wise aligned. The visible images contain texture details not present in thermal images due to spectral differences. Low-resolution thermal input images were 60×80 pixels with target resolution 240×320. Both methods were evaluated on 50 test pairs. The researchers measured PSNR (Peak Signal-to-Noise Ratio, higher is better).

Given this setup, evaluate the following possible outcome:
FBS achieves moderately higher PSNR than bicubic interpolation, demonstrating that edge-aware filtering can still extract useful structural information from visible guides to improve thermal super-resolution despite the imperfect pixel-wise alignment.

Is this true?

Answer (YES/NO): NO